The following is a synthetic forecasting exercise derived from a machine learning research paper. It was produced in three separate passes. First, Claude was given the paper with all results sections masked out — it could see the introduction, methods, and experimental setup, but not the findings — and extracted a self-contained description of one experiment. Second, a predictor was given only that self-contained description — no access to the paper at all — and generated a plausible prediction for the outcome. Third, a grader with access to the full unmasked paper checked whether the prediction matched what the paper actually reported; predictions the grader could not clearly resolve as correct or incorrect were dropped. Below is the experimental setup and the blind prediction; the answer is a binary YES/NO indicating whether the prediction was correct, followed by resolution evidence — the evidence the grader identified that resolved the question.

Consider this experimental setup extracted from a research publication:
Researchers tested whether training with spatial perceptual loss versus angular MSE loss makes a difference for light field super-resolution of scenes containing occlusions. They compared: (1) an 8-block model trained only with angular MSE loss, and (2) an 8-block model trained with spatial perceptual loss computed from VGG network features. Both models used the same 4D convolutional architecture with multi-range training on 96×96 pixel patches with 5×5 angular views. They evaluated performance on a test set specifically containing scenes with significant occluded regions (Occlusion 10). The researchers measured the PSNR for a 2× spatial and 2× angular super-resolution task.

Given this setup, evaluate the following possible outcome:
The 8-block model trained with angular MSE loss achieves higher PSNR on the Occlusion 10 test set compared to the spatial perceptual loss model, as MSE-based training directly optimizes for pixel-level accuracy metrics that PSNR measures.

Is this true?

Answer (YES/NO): NO